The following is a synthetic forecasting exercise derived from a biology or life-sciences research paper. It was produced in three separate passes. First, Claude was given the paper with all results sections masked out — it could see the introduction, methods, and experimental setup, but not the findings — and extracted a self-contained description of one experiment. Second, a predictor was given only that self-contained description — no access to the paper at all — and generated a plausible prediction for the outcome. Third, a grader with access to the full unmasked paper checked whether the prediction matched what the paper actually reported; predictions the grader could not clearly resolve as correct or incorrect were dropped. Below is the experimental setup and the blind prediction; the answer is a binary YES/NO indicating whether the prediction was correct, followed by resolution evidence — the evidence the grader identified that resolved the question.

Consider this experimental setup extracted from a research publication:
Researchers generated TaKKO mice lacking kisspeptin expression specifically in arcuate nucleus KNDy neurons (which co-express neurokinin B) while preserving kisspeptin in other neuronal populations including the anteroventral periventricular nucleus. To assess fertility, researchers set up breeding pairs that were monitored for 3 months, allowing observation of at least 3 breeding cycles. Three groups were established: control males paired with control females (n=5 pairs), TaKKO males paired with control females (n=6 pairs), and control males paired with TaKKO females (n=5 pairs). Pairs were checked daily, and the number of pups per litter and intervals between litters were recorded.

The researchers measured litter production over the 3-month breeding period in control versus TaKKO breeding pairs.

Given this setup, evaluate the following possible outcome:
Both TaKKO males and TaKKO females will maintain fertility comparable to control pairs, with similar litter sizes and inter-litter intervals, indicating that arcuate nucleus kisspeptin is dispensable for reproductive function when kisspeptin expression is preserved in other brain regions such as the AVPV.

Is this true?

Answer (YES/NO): NO